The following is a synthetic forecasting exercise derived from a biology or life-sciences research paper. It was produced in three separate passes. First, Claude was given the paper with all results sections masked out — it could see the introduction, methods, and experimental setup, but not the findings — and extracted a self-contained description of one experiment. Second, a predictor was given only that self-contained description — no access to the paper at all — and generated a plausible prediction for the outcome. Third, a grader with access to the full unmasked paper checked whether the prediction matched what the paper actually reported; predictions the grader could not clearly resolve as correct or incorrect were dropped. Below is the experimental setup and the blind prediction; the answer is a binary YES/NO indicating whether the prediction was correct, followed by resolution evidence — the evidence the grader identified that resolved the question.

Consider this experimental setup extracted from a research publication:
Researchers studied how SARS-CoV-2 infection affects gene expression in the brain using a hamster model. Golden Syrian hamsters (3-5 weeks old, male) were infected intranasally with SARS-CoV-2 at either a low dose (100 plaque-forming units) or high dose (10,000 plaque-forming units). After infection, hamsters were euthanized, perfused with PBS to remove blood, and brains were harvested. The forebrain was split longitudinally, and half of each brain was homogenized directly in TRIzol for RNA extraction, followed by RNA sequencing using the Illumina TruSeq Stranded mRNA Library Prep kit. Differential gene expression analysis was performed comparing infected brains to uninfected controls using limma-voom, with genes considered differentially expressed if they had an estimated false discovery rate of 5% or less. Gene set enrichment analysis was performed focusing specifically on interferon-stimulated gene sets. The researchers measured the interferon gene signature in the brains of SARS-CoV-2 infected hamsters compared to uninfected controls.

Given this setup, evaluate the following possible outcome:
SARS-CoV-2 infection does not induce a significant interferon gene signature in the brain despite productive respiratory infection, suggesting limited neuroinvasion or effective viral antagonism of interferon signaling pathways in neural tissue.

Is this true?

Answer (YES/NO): NO